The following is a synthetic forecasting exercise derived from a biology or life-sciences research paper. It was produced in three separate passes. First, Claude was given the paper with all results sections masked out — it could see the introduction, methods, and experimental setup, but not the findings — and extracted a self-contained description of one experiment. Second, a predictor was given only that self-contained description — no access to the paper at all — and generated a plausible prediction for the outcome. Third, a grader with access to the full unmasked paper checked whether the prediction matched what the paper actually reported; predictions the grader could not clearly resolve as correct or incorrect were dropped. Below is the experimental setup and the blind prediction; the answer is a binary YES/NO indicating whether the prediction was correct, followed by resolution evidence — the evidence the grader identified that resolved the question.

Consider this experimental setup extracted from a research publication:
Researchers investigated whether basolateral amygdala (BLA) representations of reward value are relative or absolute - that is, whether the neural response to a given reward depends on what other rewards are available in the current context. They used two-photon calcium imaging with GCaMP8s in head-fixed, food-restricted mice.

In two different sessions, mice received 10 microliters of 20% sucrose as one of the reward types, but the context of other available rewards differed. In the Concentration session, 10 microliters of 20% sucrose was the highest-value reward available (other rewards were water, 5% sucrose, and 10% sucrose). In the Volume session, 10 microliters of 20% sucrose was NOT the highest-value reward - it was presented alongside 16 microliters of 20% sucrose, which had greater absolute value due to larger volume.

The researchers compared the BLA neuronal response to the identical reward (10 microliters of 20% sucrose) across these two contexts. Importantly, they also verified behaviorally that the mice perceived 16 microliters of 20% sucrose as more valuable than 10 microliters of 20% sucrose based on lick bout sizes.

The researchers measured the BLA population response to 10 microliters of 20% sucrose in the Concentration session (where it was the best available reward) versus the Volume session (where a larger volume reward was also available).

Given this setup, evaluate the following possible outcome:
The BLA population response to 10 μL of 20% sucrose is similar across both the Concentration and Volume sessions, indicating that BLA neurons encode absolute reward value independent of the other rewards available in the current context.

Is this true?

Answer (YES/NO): NO